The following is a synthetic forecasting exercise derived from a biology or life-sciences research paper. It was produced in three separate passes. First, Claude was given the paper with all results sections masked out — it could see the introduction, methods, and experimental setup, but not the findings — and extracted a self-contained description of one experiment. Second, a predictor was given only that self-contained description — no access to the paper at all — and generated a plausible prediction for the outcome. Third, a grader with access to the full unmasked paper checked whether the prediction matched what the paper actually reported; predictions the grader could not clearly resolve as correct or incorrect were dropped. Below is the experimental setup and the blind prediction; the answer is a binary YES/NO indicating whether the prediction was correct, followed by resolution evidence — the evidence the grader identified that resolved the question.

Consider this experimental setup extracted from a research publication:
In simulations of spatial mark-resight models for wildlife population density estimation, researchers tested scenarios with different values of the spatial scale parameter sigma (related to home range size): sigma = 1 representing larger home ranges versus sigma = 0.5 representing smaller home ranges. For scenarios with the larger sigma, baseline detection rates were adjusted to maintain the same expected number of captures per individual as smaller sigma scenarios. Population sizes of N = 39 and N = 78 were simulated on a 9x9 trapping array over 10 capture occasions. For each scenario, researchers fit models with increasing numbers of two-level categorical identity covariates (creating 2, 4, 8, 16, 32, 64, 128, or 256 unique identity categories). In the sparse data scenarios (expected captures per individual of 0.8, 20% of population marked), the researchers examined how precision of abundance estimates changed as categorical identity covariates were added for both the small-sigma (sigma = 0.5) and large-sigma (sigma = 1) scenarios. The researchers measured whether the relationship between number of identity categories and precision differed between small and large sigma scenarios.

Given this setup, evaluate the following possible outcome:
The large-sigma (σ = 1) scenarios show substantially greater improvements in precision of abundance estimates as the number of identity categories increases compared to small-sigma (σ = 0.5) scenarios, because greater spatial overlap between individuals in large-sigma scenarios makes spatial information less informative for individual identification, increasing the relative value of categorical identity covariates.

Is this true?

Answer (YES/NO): NO